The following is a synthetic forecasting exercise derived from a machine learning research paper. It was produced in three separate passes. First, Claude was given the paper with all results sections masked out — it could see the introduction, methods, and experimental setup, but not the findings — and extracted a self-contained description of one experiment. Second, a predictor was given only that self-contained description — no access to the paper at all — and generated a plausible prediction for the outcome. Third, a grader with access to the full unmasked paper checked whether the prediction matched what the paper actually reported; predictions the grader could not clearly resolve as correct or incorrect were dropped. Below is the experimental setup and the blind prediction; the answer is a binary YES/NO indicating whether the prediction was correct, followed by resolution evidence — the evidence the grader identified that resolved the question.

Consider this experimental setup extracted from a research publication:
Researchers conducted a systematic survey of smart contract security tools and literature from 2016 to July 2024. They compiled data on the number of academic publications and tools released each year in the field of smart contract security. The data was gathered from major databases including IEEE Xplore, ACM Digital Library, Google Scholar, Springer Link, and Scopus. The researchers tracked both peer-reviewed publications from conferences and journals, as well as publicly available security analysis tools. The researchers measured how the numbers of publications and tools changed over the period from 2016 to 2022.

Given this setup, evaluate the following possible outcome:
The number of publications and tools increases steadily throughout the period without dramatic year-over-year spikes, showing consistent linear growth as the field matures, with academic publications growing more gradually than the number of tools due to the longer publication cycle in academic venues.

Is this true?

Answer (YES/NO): NO